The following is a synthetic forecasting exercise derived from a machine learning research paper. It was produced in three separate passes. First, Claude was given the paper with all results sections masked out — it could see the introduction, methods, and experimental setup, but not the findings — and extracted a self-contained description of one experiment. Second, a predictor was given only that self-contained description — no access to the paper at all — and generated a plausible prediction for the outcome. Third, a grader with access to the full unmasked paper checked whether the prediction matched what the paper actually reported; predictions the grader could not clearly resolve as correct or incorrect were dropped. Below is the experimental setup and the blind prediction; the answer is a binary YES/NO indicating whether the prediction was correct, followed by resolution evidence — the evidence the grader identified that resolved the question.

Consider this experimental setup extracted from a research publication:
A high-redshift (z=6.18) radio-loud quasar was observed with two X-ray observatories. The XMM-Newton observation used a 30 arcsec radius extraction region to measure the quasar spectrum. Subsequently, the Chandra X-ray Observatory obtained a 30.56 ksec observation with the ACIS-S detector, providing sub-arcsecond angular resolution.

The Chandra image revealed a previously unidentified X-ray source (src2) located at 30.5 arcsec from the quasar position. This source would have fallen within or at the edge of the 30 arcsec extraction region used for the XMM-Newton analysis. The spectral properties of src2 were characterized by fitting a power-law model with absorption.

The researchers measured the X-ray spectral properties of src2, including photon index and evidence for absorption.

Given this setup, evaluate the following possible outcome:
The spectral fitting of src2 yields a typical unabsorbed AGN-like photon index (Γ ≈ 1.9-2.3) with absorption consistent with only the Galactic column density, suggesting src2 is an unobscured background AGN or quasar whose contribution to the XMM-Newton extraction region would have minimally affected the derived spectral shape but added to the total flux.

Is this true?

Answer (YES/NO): NO